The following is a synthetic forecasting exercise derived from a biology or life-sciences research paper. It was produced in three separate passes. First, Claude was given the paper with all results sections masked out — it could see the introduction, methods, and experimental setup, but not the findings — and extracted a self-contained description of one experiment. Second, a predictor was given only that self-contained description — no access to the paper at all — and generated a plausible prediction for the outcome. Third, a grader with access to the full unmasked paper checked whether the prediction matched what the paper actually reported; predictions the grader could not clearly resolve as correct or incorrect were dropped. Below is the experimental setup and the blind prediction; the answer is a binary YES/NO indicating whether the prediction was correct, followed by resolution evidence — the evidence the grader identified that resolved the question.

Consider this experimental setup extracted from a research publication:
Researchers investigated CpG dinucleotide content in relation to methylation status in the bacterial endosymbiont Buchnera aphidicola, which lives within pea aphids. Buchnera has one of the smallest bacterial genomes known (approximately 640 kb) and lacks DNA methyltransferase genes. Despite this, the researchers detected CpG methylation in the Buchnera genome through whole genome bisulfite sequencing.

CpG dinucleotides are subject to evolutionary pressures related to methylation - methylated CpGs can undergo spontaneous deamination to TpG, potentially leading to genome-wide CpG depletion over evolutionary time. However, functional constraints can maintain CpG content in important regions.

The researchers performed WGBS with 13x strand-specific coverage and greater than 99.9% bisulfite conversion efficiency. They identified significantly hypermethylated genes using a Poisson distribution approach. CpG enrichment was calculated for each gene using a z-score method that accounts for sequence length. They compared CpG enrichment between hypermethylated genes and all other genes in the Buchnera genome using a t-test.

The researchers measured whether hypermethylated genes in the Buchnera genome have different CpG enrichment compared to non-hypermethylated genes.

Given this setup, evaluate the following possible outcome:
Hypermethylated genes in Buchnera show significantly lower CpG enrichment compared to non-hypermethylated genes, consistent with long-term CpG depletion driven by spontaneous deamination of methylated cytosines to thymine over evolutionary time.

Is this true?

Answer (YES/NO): NO